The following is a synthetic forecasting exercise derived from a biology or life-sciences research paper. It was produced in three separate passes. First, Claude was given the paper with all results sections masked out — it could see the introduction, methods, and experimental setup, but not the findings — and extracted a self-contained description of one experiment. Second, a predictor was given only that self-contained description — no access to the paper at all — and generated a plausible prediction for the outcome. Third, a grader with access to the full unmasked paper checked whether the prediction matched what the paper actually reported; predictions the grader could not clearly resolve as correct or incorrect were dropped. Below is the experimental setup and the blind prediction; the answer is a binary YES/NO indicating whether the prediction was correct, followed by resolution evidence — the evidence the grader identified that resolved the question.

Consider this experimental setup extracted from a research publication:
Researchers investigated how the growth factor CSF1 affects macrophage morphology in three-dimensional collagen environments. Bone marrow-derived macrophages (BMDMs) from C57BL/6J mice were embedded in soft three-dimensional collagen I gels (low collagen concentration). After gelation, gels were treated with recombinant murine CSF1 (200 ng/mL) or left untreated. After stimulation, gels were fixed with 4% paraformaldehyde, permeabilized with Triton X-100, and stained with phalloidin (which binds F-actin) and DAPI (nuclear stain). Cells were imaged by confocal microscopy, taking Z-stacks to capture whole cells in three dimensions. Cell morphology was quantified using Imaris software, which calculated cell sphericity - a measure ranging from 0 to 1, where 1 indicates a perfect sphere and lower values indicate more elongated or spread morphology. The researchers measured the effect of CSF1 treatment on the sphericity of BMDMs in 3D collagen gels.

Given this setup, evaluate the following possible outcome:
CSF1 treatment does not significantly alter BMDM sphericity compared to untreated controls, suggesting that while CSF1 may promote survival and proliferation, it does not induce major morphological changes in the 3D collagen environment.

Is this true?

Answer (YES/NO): NO